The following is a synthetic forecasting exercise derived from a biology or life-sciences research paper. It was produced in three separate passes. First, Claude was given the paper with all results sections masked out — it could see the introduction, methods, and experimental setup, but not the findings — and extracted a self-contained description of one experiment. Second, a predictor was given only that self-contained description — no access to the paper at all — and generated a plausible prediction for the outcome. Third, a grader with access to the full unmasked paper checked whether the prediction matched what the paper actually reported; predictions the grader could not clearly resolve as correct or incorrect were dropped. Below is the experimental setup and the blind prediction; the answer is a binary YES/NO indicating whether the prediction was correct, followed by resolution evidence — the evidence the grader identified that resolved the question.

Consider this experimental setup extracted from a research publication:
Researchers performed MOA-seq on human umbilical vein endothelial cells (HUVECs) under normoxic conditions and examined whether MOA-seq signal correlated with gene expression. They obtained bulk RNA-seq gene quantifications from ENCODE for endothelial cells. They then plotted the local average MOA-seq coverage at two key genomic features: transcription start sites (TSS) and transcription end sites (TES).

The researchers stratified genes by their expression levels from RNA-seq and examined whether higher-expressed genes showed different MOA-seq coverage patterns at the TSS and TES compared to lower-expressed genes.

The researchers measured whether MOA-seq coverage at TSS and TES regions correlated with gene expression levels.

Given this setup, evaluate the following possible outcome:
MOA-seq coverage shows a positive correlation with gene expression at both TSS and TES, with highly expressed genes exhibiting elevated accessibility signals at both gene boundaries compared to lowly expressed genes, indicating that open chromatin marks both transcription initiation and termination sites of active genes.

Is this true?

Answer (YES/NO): YES